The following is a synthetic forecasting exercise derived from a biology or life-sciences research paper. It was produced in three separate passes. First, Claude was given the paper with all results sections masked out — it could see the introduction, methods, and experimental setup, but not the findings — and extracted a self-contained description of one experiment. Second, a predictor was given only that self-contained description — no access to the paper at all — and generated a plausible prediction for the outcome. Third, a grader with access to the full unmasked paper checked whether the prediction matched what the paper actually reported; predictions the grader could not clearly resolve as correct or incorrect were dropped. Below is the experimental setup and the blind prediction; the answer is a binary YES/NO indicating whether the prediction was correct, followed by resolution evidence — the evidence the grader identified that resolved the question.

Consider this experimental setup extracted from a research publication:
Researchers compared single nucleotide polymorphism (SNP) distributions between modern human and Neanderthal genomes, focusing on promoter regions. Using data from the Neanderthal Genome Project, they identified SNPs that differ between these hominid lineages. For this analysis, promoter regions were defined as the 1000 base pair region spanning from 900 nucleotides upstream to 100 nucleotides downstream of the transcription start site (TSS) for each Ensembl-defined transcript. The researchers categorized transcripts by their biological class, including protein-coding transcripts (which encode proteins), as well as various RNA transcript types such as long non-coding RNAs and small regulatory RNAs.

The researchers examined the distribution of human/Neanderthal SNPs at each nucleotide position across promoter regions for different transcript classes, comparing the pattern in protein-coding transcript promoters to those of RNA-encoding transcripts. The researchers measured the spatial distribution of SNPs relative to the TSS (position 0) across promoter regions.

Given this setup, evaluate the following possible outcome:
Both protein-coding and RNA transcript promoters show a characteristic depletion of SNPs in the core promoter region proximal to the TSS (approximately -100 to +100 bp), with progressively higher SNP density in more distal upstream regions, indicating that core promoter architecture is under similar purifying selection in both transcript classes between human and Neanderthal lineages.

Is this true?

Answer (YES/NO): NO